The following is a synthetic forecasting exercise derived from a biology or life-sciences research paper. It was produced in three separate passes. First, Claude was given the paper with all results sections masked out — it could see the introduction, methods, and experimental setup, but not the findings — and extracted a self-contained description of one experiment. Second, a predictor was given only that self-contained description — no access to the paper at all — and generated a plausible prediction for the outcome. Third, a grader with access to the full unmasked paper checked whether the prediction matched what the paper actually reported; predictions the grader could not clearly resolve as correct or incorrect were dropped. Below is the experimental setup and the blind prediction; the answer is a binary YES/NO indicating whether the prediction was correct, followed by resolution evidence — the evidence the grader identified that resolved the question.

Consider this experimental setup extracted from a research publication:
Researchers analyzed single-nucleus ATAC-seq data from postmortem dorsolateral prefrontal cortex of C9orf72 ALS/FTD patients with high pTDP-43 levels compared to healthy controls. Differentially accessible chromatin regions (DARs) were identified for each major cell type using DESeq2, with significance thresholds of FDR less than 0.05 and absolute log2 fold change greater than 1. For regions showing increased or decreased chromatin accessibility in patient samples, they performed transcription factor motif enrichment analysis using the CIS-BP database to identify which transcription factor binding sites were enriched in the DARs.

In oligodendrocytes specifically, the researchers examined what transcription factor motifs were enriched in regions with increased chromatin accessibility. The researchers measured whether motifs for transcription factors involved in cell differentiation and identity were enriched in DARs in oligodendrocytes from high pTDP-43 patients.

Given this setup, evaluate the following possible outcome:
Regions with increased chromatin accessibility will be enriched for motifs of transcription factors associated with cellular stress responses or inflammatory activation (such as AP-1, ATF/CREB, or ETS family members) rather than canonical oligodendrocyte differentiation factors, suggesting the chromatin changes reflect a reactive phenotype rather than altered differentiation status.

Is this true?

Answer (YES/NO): NO